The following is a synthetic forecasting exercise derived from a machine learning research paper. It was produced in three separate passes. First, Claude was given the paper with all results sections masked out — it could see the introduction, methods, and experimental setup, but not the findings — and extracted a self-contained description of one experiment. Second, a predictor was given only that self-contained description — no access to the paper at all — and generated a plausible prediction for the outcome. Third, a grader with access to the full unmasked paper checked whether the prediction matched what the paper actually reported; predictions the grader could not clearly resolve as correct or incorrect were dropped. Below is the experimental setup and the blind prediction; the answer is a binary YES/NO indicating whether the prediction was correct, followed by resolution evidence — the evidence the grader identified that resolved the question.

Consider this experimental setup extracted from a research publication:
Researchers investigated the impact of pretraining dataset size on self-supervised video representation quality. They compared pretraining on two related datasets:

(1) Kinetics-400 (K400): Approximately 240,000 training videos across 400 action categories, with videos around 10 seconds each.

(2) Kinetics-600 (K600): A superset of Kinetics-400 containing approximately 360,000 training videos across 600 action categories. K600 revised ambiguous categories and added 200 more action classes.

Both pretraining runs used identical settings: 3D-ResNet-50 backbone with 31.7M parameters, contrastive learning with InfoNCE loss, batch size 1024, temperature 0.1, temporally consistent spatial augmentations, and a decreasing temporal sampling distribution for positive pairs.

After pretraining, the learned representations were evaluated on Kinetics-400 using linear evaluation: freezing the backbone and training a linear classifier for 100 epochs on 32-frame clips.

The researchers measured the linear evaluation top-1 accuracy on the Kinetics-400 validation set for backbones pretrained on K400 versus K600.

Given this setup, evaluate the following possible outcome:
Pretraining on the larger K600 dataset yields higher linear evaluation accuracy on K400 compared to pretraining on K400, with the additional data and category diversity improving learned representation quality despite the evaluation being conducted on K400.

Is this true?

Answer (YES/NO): YES